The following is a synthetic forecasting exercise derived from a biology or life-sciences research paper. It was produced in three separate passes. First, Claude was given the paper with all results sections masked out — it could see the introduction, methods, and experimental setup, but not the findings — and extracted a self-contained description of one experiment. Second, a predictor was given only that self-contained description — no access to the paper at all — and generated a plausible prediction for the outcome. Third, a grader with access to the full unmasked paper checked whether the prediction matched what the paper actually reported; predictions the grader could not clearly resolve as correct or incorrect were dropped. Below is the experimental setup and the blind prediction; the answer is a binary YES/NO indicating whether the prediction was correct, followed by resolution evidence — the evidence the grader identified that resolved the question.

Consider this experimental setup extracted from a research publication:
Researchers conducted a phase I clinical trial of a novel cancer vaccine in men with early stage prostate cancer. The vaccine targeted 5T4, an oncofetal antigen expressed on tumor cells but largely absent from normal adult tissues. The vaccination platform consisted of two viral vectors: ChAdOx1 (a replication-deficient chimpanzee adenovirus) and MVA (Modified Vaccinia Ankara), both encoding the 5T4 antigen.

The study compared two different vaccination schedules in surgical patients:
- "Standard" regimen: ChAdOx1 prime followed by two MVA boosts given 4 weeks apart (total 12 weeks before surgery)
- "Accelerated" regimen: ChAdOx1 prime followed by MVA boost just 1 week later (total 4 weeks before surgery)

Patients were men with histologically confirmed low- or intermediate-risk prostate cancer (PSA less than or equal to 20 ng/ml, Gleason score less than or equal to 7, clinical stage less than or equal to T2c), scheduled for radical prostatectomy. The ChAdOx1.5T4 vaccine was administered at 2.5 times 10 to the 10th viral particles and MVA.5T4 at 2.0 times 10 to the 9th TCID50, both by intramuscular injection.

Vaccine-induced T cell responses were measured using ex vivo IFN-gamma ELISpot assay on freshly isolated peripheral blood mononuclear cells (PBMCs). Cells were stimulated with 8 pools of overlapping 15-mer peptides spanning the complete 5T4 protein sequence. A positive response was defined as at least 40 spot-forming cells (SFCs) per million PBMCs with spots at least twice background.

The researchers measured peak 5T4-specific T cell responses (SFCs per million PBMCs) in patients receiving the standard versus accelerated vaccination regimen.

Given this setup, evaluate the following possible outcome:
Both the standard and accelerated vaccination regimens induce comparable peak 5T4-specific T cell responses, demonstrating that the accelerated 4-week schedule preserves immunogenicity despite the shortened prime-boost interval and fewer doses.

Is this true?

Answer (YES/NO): YES